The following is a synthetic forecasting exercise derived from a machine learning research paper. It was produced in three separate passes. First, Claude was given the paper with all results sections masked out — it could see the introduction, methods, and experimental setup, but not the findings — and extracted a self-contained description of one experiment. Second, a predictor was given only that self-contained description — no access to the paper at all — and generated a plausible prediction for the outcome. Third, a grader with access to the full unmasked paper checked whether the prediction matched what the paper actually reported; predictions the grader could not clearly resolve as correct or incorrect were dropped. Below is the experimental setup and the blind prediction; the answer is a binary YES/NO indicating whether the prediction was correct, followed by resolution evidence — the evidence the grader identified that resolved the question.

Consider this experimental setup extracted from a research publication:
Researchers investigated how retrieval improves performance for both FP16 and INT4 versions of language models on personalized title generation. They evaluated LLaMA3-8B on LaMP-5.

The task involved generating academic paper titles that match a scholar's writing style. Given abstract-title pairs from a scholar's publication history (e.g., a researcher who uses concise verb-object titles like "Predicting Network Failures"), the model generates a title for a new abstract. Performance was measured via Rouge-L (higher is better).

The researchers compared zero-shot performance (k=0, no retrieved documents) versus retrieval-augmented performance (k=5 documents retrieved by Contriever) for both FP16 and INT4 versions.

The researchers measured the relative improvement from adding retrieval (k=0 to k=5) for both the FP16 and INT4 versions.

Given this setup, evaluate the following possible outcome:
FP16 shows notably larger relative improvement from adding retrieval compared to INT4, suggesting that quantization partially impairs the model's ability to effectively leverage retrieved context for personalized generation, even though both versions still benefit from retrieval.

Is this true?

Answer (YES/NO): YES